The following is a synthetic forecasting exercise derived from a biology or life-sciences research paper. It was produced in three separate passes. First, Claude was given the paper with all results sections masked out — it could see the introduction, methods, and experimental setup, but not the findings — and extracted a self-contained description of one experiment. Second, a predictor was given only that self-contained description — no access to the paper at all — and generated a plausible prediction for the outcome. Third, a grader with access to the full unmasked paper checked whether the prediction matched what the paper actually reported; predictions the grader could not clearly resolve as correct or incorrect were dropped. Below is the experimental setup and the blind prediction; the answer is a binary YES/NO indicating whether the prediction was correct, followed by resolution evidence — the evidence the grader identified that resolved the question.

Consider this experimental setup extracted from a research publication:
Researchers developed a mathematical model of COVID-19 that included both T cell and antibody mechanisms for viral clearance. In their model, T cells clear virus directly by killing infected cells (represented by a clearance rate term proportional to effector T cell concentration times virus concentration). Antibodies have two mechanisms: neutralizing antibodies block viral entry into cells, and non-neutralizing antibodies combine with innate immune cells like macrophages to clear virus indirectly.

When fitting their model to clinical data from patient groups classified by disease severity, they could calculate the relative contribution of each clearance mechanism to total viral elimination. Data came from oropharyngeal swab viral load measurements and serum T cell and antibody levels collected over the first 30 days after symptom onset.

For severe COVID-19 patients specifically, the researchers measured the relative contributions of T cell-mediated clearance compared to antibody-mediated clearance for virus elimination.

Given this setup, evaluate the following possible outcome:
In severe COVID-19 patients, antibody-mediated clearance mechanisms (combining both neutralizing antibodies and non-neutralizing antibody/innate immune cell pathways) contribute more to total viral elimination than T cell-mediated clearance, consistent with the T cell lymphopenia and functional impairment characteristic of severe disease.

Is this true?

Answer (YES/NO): NO